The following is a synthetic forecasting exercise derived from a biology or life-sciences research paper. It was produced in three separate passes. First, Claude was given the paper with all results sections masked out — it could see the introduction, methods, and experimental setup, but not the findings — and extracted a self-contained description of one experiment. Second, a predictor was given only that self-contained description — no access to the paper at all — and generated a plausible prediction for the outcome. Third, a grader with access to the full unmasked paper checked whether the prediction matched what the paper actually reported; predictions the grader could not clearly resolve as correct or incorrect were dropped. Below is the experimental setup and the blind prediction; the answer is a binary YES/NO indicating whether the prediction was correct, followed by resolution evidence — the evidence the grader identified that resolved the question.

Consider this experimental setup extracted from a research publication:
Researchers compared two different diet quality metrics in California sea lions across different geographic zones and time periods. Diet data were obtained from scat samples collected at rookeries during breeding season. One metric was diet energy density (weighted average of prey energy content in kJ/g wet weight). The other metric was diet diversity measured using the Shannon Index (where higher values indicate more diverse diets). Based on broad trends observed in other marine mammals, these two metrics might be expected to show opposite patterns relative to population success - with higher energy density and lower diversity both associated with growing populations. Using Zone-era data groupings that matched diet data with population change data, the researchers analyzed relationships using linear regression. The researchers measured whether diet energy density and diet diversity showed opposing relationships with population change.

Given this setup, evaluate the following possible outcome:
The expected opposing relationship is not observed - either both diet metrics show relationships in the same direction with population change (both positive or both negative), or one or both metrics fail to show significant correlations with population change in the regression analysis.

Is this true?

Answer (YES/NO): YES